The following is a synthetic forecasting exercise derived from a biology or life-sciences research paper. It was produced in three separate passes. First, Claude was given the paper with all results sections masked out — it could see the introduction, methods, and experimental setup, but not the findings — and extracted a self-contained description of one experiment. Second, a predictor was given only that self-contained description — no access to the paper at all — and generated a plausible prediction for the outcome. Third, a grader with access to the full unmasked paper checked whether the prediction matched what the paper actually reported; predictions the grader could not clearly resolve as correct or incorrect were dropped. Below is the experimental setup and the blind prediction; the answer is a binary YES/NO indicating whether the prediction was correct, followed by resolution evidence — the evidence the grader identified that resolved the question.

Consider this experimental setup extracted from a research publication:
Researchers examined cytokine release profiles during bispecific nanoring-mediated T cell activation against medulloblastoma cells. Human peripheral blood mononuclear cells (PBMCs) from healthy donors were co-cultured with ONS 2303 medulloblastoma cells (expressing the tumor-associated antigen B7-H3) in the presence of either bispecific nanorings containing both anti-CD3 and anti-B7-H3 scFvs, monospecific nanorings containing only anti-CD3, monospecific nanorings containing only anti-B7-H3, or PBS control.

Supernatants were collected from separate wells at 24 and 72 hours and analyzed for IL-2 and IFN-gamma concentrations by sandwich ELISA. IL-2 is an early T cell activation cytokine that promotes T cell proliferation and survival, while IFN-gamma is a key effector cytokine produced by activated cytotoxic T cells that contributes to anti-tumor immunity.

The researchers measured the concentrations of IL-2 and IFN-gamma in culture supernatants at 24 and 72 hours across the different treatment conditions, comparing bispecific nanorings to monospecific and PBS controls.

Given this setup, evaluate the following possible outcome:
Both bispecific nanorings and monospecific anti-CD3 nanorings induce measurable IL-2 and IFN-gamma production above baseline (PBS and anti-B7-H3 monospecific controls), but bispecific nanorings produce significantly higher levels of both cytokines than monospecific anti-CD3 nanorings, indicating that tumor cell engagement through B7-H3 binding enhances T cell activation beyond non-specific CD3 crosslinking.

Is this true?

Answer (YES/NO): NO